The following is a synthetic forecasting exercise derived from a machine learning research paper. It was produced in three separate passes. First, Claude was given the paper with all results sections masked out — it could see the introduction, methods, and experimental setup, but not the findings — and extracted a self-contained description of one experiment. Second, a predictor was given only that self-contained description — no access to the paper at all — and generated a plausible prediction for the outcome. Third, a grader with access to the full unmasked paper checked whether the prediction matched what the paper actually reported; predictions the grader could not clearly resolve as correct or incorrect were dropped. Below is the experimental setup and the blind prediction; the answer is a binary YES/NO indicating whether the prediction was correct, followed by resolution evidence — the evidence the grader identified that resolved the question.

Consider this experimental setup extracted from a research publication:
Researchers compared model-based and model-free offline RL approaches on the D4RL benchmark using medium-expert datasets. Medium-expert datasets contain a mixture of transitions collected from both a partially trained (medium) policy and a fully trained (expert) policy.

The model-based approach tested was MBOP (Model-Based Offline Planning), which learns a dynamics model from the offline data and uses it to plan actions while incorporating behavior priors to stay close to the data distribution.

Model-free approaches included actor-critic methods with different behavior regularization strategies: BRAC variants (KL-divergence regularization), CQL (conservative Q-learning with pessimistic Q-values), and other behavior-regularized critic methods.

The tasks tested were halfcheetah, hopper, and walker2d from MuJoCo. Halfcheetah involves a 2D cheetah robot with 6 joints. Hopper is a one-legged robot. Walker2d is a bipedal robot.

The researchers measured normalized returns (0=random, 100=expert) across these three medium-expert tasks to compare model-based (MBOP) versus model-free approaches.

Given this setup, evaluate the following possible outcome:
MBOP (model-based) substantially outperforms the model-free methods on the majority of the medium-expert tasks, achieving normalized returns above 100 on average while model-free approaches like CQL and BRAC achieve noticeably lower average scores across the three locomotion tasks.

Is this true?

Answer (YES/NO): NO